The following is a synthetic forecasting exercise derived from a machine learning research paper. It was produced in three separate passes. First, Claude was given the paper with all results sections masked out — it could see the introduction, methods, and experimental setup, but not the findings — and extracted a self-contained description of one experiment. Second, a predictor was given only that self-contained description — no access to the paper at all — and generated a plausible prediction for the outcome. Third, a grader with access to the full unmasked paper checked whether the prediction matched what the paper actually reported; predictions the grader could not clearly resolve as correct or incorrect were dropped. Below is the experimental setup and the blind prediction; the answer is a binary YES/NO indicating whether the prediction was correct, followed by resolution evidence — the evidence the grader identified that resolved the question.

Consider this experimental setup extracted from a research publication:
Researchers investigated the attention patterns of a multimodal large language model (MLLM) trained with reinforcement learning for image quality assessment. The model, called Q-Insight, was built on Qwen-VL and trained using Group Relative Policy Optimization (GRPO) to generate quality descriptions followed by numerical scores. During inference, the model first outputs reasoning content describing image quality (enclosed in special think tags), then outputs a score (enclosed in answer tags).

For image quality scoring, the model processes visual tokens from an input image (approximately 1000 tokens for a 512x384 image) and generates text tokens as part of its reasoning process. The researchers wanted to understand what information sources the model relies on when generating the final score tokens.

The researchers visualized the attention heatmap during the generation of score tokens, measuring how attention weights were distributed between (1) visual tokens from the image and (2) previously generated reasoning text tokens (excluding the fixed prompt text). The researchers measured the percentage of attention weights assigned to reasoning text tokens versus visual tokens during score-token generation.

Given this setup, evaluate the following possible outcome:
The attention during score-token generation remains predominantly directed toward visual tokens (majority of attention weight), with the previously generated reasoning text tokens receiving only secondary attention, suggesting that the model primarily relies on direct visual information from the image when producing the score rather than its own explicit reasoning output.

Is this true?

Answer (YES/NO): NO